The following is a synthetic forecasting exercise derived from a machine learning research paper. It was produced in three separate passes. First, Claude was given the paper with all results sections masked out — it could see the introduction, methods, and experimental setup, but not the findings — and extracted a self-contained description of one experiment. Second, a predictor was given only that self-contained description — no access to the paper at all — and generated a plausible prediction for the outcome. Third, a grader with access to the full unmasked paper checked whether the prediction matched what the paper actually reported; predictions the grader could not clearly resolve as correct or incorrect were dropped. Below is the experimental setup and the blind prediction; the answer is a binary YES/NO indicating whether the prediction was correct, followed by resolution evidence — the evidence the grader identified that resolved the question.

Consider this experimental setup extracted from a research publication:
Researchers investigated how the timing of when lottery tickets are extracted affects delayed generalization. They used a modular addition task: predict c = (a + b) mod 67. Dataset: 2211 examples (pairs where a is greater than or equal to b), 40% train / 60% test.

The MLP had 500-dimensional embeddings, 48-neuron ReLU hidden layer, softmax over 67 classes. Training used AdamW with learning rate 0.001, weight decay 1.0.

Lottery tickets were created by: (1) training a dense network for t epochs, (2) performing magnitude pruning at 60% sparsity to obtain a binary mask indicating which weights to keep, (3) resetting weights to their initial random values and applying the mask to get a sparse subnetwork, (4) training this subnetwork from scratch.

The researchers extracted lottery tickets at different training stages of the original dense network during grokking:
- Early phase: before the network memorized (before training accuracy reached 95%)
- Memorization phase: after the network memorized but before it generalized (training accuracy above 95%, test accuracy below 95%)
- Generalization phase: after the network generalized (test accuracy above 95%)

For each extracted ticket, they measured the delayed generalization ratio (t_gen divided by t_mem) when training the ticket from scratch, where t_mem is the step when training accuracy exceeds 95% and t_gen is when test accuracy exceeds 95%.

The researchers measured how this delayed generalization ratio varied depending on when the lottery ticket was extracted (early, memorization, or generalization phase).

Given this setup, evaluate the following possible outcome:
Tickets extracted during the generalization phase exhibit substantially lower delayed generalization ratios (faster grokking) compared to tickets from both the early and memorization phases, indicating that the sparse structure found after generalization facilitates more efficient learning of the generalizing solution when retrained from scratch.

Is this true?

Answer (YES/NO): YES